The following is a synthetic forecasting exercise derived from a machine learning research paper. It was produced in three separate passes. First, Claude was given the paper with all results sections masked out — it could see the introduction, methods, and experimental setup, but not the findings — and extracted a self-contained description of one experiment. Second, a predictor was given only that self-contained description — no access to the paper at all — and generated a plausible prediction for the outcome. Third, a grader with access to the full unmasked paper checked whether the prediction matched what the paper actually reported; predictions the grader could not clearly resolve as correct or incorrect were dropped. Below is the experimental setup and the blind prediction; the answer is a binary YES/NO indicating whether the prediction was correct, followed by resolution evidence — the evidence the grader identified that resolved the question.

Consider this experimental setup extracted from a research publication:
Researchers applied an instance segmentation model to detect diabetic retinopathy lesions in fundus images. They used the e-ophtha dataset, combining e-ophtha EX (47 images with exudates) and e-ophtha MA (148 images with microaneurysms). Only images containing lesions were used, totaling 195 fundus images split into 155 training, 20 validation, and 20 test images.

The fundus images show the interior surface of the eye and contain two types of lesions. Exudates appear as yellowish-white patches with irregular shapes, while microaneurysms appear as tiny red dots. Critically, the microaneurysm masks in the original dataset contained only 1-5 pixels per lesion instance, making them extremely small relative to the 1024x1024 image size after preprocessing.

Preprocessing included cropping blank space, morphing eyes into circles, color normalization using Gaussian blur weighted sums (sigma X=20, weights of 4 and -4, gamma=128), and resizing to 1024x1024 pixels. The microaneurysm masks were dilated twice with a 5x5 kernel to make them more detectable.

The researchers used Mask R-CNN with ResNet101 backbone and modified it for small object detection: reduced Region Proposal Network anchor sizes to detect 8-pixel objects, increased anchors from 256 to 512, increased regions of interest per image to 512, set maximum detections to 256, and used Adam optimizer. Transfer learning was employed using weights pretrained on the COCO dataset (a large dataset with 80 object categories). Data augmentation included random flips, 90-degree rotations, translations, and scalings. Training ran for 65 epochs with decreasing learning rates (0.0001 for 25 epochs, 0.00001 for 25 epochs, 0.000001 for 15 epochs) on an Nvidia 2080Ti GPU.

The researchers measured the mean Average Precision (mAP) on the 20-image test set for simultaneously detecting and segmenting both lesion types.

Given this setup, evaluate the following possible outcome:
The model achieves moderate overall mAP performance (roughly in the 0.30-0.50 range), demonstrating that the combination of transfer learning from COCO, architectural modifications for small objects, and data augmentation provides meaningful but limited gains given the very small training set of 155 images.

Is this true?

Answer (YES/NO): YES